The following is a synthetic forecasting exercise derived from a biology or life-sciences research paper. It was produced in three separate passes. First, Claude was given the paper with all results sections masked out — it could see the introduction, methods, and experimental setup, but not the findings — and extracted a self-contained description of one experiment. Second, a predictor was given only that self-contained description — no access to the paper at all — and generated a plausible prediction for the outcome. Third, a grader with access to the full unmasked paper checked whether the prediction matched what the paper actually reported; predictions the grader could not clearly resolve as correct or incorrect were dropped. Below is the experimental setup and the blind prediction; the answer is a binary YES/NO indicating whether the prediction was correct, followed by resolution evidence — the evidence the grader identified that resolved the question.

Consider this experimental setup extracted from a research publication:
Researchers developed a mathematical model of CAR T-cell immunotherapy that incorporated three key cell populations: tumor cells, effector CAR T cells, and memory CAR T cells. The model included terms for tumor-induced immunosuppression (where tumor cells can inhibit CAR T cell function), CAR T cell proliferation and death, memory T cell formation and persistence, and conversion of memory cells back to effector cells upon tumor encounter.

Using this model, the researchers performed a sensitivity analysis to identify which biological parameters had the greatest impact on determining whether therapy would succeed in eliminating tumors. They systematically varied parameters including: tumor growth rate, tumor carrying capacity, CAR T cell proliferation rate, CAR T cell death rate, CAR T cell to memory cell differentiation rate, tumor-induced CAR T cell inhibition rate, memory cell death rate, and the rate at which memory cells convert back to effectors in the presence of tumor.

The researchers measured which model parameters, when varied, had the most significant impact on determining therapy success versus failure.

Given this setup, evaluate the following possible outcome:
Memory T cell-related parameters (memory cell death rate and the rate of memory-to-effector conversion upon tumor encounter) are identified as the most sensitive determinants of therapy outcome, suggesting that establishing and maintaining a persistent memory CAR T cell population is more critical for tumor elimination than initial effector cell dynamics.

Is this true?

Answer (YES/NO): NO